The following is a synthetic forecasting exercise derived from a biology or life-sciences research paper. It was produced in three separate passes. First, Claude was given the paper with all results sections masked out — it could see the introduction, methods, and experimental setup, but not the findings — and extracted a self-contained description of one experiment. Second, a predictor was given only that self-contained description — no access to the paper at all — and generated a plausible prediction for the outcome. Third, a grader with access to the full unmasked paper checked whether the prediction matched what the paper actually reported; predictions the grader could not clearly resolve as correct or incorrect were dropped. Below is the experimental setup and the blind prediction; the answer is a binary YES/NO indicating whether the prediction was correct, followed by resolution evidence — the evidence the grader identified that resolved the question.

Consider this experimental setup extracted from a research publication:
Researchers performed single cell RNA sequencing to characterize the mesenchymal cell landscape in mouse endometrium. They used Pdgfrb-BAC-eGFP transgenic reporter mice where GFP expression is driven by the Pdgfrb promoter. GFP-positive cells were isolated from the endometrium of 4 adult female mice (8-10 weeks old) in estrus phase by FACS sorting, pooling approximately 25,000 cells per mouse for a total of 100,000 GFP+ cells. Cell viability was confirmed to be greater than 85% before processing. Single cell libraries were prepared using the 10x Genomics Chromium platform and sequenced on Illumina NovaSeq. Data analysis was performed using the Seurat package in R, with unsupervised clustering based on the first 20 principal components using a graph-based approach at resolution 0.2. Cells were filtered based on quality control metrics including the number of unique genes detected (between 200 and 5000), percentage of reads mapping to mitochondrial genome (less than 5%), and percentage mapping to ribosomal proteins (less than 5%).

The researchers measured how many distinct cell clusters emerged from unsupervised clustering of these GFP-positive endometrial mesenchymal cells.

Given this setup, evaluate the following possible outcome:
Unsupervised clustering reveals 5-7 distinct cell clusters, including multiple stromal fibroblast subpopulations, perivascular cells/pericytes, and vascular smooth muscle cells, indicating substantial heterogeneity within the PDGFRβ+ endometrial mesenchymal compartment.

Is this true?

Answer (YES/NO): YES